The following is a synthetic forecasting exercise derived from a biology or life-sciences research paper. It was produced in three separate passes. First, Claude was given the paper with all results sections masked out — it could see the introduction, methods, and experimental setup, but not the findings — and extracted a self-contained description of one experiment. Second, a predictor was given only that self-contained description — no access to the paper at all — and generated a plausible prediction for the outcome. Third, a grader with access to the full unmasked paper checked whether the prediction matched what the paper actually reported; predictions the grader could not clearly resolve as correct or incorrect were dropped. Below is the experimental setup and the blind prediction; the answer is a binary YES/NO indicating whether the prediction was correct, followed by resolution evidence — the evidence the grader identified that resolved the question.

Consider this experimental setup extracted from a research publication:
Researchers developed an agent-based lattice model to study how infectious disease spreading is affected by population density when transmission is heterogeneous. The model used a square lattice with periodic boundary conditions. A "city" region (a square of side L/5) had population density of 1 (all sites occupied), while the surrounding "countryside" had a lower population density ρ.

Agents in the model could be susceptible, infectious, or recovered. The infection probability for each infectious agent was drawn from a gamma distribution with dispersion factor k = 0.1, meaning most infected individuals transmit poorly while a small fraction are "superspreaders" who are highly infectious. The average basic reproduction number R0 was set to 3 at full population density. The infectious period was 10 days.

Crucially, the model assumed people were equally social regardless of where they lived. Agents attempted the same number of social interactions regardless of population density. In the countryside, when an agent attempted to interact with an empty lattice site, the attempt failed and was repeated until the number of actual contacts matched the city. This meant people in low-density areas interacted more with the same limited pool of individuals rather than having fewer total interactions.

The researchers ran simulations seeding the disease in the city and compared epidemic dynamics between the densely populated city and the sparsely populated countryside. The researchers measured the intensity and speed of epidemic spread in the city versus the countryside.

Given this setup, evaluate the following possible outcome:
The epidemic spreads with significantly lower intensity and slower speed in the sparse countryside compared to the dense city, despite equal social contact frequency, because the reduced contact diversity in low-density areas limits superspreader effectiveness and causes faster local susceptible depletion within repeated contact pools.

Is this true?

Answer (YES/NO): YES